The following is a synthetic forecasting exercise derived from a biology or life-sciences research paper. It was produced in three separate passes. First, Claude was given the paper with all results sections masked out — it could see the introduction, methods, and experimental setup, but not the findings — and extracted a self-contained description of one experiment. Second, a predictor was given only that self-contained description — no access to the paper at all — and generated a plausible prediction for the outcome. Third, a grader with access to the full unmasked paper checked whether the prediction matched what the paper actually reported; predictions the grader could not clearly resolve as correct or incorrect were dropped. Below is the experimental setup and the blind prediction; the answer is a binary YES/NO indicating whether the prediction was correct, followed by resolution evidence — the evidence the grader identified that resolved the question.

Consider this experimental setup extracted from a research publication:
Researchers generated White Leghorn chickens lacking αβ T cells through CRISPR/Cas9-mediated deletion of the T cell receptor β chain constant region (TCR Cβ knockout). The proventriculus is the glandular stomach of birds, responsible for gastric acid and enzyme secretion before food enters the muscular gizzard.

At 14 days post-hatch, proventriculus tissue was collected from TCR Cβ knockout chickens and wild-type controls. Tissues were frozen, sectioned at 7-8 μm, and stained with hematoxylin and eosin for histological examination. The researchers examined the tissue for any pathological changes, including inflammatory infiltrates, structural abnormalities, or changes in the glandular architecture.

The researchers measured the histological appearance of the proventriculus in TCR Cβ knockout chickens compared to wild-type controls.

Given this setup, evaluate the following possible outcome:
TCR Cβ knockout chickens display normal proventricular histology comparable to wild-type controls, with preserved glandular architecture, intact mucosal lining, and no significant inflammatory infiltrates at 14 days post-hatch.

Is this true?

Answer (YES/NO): NO